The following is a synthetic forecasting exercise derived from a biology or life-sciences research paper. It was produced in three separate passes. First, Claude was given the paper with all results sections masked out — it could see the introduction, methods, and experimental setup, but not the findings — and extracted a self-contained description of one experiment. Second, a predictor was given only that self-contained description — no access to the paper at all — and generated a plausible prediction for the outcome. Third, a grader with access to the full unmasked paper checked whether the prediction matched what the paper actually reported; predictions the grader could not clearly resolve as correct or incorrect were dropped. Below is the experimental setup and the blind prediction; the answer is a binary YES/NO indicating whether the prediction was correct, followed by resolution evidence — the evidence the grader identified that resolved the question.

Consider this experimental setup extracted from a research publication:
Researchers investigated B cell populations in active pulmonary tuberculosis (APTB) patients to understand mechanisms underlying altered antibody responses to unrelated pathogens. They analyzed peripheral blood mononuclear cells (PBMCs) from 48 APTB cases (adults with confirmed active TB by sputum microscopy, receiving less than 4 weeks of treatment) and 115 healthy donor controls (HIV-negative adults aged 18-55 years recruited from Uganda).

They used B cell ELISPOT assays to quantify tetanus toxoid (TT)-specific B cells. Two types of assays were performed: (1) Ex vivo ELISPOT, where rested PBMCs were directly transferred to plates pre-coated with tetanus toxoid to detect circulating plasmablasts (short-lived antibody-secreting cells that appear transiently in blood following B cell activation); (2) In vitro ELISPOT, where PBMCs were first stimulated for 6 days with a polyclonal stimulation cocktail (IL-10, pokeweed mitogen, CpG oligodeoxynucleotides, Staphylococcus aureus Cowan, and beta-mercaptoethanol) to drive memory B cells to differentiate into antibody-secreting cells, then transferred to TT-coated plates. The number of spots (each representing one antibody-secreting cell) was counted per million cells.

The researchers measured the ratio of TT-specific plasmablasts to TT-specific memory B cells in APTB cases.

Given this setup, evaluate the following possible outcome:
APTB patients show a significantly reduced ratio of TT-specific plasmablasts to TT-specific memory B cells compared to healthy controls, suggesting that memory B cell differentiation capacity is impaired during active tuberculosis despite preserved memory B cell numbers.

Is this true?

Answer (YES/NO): NO